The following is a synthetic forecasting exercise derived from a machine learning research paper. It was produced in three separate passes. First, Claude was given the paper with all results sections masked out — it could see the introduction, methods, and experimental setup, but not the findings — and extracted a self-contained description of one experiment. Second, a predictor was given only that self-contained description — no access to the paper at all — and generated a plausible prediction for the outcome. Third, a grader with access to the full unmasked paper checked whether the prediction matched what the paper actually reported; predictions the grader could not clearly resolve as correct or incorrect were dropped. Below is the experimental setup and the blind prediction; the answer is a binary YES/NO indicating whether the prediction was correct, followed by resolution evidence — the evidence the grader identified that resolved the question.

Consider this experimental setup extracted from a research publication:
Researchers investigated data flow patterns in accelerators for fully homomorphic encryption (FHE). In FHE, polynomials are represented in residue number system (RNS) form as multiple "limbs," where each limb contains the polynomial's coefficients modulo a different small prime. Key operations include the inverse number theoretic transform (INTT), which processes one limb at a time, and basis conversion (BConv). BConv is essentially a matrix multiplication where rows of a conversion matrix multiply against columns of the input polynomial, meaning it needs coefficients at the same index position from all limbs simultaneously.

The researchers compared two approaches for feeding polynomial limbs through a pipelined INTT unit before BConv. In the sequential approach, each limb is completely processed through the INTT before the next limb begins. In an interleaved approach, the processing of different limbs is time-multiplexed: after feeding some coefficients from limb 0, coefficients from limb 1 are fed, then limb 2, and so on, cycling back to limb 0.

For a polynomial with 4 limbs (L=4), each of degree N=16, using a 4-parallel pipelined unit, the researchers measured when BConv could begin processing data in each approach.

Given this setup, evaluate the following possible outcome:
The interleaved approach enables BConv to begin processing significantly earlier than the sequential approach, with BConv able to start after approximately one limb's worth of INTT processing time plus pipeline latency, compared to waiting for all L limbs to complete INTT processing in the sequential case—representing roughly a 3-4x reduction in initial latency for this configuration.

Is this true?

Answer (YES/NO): NO